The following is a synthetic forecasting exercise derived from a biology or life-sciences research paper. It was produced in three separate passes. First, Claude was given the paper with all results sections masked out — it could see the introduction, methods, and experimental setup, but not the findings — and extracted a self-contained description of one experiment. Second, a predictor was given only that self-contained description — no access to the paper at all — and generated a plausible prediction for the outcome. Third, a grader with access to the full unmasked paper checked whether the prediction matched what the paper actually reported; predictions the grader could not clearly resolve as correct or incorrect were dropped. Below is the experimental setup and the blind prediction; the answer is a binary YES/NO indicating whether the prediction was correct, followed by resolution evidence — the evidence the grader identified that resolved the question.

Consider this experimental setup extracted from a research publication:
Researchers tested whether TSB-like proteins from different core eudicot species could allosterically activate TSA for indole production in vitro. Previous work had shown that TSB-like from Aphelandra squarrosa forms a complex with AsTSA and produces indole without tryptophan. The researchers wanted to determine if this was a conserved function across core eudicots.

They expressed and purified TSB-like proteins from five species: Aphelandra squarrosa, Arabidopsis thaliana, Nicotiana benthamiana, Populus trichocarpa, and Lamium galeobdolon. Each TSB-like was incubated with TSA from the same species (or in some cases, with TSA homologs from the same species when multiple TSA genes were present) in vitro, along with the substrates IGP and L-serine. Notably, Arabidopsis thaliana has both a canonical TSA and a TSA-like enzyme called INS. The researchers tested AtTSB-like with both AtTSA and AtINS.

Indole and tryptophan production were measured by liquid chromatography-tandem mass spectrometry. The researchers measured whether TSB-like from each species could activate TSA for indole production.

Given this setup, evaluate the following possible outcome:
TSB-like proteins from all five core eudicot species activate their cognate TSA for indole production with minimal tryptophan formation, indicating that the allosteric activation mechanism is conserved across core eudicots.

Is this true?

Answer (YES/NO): YES